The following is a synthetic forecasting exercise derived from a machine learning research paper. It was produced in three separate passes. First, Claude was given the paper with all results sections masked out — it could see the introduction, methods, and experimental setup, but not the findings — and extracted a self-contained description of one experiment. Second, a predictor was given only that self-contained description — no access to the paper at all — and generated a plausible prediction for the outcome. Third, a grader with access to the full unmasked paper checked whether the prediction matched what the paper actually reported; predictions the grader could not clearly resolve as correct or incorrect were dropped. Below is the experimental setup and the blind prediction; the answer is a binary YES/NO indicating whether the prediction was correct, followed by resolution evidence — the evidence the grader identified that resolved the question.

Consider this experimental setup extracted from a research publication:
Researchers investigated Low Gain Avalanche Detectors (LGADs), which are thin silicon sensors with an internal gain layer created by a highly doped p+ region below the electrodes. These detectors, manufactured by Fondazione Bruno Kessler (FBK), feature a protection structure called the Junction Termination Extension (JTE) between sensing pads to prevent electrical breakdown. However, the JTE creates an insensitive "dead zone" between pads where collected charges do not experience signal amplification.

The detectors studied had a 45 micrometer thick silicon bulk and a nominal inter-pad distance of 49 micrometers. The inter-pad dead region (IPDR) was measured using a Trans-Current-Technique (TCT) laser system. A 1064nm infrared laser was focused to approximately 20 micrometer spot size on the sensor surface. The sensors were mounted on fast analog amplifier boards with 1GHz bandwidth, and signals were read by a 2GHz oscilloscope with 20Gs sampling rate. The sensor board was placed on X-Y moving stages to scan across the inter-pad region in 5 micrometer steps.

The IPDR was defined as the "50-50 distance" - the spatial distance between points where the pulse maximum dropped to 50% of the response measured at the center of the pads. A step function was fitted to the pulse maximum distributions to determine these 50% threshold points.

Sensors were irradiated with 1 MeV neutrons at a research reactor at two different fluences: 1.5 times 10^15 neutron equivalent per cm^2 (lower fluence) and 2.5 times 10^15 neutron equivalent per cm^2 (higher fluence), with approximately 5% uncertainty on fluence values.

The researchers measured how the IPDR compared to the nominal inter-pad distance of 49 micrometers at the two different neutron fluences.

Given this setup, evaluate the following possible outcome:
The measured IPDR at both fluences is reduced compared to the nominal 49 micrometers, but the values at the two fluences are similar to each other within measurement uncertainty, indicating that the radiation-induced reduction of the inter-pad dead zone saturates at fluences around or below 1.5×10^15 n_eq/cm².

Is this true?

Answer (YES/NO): NO